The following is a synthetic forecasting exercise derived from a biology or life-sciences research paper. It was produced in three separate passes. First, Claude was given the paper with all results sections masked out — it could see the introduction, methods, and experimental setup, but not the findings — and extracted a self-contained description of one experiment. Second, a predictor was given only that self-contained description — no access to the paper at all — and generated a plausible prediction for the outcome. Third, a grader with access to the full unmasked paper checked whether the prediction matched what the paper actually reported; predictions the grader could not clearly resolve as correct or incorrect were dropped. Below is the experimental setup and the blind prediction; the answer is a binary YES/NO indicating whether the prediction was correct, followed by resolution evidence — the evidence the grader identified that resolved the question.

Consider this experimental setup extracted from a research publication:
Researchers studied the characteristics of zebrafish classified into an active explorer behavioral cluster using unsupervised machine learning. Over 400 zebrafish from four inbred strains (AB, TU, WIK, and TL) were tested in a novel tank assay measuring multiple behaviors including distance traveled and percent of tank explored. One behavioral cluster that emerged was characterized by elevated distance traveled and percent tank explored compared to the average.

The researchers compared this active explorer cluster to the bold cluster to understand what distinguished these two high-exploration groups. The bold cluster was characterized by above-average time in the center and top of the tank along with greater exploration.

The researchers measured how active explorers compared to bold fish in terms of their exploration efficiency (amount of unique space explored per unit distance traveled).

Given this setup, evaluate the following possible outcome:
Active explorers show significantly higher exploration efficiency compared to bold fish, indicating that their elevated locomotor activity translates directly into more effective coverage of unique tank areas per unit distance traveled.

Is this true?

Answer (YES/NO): NO